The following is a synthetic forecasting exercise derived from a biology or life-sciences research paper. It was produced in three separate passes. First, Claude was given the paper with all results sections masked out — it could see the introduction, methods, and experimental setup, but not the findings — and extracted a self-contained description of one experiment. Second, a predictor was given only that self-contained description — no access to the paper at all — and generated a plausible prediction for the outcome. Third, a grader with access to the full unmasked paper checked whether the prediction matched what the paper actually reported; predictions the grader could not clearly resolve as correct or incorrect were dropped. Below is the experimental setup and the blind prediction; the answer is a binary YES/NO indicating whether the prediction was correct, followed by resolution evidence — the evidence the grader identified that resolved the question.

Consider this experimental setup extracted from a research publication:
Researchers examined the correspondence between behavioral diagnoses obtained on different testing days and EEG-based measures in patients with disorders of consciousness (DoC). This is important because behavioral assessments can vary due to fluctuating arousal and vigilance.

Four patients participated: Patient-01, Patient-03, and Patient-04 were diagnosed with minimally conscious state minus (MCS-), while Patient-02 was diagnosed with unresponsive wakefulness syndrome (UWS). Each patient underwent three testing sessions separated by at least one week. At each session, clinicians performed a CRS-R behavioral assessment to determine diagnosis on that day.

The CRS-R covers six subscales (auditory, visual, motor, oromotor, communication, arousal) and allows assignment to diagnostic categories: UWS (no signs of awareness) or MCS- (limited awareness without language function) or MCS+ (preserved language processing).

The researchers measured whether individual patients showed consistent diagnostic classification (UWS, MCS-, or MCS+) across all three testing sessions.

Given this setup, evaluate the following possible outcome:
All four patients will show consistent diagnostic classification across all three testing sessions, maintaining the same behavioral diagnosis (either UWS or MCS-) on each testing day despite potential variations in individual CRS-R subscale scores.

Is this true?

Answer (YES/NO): NO